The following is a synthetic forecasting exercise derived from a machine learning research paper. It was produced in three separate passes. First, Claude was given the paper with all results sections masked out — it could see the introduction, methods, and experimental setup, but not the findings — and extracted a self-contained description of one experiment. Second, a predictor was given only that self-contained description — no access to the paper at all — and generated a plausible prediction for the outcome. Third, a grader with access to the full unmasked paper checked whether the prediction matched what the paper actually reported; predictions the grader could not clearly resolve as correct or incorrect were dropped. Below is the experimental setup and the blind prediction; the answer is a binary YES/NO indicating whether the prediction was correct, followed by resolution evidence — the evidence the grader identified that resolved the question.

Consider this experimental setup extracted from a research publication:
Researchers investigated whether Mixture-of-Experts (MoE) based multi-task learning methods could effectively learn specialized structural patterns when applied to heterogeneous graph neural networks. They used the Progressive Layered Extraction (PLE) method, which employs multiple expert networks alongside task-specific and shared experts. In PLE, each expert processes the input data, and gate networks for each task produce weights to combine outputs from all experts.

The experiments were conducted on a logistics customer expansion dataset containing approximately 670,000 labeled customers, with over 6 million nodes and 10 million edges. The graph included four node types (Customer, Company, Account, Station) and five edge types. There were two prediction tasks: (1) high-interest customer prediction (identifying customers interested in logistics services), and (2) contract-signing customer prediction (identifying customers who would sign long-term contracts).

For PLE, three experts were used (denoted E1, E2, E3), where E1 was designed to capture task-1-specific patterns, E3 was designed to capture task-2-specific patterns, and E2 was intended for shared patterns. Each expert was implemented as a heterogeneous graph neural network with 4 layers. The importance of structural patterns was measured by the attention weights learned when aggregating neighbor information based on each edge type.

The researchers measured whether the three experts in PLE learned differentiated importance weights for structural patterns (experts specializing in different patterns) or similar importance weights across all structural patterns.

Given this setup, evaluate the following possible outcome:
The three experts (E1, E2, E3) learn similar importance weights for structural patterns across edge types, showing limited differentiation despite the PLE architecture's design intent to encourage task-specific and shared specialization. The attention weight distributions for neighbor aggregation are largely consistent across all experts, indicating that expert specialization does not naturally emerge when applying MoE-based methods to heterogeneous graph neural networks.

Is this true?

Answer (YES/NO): YES